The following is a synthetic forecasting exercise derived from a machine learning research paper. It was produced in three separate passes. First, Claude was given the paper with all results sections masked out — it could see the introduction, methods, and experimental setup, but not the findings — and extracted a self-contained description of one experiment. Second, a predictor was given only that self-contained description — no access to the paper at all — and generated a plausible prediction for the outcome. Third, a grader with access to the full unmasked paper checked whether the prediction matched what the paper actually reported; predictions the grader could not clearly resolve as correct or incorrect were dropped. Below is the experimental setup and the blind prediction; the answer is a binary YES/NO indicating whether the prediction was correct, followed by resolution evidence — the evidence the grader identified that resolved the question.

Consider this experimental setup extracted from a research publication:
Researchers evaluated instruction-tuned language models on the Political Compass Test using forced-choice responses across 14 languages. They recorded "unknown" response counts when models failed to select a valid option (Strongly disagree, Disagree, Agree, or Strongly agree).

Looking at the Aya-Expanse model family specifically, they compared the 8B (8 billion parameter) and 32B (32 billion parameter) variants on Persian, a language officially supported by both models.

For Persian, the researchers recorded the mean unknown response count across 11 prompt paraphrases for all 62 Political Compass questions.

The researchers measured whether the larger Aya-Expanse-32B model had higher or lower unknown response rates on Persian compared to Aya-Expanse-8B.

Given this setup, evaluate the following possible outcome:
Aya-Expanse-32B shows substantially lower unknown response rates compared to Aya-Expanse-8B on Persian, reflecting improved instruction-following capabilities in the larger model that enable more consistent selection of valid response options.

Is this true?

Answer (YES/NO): NO